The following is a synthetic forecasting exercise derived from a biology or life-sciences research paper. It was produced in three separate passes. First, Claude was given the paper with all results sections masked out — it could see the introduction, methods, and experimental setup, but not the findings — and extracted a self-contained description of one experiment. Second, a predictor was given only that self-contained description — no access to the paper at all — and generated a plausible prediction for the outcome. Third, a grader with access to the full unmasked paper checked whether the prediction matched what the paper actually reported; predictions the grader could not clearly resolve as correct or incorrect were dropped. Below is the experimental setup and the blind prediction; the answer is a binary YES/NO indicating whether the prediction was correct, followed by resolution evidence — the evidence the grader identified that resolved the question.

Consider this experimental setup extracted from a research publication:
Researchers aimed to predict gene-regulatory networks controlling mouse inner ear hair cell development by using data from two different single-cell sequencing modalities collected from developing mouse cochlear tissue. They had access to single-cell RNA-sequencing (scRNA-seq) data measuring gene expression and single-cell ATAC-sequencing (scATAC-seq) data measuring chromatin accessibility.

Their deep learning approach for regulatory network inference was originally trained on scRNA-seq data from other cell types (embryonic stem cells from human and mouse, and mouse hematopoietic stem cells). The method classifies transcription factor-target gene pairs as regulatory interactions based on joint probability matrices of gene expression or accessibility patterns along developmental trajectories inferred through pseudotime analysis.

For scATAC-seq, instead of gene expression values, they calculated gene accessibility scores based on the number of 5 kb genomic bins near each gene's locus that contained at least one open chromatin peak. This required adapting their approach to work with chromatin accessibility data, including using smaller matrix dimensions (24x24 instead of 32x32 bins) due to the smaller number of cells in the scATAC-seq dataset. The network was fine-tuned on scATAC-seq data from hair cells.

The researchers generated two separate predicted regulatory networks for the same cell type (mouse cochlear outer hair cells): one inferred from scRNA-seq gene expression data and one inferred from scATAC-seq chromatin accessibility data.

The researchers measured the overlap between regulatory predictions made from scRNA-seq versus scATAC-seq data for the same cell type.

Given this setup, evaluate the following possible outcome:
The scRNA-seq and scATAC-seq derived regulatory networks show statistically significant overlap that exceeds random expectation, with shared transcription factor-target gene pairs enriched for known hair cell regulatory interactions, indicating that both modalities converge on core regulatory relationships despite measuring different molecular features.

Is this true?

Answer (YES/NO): NO